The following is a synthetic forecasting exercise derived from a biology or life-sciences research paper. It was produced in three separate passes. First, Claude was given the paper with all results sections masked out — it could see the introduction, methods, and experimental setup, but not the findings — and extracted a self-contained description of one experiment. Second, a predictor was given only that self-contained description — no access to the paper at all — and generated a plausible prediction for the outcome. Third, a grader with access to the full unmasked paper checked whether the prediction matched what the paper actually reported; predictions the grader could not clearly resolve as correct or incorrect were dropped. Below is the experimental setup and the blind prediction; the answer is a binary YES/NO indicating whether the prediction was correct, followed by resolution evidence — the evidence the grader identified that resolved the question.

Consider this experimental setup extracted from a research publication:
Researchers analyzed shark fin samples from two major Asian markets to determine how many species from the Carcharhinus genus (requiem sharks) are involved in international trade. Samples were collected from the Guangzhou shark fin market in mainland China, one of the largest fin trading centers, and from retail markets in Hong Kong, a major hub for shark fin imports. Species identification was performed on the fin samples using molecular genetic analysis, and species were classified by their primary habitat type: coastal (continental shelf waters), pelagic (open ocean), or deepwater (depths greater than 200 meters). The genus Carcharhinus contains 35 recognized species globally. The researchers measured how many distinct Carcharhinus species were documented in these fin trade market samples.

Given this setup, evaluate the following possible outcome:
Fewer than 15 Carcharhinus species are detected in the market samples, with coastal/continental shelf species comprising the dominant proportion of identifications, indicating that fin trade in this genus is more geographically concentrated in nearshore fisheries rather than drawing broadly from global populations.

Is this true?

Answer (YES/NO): NO